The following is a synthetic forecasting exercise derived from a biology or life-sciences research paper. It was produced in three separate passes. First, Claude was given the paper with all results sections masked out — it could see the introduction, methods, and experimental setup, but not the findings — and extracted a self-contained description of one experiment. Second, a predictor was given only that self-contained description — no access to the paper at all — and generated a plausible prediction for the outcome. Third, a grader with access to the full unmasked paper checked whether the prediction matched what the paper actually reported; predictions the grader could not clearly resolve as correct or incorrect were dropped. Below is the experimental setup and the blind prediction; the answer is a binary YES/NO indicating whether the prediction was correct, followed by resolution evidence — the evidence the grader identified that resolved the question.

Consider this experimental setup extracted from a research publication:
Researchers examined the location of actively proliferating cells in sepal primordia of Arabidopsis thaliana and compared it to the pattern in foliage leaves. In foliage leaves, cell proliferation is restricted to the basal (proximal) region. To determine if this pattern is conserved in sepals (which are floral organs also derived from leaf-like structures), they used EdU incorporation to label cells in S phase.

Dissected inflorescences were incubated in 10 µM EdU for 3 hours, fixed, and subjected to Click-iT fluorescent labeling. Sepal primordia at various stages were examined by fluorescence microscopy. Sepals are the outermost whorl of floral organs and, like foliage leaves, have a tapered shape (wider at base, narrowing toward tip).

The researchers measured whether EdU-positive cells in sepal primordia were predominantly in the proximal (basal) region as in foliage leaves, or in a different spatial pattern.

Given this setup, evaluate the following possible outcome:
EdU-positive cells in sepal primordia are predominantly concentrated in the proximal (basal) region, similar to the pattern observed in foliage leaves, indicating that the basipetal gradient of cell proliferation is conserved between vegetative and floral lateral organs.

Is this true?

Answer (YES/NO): YES